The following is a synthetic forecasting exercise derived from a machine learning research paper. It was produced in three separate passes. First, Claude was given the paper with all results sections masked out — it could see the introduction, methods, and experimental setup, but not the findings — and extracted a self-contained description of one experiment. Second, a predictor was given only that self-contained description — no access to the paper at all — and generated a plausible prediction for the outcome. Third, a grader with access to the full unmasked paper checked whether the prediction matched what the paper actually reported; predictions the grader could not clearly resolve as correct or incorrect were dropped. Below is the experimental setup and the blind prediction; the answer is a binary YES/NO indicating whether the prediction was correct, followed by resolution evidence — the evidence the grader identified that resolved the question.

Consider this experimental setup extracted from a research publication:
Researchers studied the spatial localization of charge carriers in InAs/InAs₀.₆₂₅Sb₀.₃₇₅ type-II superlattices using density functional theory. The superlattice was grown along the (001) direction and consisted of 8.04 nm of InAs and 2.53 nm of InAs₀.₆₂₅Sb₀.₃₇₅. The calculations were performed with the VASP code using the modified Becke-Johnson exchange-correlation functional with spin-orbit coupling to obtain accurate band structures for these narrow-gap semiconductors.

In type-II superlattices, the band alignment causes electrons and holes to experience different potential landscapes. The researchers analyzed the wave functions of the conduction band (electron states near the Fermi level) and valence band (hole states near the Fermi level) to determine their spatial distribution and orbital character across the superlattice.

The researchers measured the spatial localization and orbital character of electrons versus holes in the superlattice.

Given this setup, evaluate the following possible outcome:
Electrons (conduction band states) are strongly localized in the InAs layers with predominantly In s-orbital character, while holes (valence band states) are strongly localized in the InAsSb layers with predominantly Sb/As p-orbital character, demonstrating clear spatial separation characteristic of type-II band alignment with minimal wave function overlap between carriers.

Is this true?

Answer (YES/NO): NO